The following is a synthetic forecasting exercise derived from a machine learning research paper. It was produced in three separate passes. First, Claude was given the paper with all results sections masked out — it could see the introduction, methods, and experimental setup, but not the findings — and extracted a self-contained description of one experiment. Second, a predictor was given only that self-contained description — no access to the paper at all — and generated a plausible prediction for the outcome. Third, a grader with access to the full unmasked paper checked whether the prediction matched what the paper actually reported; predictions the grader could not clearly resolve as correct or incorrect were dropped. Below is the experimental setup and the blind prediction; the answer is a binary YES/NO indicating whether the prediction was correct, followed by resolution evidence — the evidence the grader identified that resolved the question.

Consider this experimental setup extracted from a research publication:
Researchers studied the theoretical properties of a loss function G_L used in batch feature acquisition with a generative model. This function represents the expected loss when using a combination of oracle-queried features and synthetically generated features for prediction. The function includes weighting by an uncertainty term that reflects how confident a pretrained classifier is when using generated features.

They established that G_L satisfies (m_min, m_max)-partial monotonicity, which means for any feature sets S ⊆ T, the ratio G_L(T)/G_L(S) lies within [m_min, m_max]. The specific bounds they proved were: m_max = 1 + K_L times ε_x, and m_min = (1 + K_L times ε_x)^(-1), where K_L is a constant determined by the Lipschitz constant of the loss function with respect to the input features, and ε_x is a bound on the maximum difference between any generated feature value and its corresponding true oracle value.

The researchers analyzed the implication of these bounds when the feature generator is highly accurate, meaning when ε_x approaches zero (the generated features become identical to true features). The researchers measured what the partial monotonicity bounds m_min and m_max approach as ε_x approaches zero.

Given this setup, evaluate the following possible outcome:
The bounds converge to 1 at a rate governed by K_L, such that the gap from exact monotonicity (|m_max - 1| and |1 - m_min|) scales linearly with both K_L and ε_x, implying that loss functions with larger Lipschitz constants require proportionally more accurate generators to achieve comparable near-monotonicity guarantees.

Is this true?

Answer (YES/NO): NO